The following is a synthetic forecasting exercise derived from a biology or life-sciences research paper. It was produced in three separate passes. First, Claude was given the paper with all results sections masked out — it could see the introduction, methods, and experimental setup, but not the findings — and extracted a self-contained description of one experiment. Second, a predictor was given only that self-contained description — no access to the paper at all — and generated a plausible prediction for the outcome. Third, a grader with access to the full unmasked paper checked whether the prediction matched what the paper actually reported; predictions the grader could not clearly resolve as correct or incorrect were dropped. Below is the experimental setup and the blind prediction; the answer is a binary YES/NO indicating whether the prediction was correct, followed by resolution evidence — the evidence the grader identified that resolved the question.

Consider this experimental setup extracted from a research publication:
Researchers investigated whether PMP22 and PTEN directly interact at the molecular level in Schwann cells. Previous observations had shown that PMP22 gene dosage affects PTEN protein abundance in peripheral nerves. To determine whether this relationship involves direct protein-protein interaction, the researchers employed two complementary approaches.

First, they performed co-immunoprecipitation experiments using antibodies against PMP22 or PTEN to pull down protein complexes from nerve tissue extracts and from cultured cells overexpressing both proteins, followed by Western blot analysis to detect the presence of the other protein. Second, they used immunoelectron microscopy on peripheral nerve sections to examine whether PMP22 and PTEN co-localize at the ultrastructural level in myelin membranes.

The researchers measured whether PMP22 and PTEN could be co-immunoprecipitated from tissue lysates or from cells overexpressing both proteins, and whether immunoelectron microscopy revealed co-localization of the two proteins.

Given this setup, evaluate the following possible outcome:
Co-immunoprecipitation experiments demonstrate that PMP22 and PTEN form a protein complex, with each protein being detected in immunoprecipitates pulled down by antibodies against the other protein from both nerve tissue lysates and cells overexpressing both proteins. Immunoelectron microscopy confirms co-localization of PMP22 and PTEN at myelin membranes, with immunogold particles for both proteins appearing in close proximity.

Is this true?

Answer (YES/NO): NO